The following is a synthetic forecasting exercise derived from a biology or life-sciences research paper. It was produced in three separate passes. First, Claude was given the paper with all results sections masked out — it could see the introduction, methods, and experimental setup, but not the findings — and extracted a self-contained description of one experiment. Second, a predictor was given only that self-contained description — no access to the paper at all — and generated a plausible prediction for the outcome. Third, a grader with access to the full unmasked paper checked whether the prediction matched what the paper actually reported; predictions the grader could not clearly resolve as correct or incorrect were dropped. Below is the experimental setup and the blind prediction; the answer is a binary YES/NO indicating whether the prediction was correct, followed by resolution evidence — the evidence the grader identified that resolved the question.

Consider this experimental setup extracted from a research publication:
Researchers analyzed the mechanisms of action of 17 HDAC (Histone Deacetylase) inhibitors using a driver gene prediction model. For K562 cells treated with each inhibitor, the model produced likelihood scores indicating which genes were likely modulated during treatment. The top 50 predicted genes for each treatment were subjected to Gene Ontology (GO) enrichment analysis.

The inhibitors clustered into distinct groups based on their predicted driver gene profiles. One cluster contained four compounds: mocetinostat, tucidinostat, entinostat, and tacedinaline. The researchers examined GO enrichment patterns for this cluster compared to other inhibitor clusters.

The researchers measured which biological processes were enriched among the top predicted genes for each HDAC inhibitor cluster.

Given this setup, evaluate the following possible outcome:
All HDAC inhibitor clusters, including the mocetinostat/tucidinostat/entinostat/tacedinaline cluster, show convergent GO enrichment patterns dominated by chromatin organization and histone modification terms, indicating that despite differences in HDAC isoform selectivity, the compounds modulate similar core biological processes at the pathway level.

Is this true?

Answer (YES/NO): NO